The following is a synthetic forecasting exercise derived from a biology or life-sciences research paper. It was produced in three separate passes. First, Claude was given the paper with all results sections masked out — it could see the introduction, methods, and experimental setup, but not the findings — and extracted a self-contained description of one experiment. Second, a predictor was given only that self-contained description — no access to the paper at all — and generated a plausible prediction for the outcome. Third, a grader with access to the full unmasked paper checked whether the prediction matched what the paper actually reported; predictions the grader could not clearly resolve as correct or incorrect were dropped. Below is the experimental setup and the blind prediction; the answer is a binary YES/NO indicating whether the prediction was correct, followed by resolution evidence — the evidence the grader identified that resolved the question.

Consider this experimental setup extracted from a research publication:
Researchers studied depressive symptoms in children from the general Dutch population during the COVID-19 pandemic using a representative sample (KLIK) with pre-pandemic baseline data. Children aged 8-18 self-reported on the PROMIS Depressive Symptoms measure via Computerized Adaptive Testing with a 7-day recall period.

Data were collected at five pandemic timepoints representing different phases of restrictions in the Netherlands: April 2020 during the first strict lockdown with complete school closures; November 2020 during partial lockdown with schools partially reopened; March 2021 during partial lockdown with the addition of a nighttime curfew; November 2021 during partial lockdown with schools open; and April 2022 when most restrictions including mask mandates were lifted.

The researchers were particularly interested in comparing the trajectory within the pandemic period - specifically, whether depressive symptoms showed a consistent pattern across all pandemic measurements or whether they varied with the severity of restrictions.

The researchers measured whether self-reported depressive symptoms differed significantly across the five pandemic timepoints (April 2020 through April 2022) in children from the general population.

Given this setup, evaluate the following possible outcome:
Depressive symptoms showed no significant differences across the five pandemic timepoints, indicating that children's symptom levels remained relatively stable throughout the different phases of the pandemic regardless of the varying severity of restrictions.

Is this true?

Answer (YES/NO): NO